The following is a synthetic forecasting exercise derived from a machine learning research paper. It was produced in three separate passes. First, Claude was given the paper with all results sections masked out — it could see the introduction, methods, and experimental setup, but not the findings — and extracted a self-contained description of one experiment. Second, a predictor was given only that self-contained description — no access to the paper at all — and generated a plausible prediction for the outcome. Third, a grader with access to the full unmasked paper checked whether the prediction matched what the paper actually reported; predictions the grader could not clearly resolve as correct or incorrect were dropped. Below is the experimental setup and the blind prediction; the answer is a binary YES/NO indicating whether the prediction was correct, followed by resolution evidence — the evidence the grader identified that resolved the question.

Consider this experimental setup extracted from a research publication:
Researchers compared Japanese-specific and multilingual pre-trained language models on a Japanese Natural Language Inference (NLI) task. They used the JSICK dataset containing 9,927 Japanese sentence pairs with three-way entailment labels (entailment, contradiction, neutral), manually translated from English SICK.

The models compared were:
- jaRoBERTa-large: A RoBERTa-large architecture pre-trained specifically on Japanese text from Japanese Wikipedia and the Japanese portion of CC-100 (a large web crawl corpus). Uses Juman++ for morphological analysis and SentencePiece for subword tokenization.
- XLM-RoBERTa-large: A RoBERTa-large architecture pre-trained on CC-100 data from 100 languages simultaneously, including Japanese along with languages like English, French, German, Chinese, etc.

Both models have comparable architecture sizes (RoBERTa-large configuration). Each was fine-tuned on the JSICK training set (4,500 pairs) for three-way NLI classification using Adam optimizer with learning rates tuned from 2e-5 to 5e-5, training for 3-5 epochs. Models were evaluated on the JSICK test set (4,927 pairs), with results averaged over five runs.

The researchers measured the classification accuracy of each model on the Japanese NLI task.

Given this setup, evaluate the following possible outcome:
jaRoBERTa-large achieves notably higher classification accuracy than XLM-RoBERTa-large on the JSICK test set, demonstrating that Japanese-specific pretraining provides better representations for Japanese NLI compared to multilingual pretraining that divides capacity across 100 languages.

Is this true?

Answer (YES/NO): NO